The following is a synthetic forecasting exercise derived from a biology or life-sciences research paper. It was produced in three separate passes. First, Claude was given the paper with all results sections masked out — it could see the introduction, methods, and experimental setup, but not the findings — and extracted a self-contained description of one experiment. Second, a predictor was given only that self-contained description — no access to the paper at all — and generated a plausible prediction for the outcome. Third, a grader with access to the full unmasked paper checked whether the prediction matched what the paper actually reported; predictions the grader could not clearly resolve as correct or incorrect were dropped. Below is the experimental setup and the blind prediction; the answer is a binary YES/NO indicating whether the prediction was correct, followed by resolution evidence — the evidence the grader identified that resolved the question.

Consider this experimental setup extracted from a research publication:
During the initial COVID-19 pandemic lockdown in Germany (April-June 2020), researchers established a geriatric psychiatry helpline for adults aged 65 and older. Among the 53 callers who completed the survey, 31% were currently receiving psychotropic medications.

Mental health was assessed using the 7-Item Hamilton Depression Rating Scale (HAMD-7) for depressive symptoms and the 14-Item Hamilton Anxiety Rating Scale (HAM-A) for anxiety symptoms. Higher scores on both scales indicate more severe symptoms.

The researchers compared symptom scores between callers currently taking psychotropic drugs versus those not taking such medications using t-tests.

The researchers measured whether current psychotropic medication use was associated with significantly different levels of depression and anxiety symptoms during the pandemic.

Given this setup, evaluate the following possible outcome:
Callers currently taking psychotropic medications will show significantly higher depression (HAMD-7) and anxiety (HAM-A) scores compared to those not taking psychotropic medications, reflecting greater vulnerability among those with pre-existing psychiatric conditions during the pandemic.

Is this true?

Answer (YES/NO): YES